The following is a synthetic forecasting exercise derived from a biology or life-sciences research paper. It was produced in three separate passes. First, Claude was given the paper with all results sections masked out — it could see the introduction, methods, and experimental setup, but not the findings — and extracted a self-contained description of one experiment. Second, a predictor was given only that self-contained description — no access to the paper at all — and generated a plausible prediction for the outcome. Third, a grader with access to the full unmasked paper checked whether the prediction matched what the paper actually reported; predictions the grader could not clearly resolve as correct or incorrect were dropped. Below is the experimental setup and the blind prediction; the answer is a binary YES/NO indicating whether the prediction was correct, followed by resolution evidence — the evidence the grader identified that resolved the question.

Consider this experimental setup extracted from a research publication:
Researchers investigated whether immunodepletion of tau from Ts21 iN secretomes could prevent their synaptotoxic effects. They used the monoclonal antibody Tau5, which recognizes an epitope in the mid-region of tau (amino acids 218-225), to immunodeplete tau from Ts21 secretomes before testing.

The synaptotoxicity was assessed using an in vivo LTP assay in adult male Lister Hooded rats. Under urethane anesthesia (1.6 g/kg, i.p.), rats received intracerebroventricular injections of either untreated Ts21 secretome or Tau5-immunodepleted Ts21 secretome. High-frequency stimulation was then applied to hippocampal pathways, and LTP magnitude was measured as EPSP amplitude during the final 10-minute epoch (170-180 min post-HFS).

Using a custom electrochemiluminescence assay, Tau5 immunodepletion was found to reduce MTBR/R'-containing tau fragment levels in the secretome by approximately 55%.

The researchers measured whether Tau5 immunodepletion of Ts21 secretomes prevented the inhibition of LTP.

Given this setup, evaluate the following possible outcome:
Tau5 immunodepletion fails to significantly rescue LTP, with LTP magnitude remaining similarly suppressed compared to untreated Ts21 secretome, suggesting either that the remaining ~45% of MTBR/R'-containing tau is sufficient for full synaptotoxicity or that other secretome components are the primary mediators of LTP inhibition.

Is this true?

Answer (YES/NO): NO